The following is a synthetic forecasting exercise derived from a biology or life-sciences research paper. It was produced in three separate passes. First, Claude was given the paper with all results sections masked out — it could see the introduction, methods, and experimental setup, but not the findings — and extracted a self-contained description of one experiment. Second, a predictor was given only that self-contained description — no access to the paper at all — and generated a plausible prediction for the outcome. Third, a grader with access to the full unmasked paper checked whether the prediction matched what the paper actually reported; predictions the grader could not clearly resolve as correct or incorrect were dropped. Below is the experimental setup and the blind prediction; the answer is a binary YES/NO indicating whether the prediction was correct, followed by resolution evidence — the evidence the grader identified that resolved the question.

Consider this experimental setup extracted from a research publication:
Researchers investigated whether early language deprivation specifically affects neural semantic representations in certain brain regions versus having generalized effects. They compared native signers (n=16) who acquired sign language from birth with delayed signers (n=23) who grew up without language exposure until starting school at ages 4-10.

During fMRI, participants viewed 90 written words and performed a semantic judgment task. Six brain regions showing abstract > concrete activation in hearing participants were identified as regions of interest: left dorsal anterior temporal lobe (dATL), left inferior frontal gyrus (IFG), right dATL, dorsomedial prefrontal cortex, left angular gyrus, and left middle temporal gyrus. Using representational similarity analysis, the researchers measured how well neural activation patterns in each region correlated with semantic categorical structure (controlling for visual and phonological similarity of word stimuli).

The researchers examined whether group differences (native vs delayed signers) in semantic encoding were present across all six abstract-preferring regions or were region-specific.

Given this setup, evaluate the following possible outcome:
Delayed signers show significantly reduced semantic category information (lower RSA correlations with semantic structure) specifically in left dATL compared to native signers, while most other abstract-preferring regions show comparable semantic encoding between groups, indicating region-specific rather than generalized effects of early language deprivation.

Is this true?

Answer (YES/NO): YES